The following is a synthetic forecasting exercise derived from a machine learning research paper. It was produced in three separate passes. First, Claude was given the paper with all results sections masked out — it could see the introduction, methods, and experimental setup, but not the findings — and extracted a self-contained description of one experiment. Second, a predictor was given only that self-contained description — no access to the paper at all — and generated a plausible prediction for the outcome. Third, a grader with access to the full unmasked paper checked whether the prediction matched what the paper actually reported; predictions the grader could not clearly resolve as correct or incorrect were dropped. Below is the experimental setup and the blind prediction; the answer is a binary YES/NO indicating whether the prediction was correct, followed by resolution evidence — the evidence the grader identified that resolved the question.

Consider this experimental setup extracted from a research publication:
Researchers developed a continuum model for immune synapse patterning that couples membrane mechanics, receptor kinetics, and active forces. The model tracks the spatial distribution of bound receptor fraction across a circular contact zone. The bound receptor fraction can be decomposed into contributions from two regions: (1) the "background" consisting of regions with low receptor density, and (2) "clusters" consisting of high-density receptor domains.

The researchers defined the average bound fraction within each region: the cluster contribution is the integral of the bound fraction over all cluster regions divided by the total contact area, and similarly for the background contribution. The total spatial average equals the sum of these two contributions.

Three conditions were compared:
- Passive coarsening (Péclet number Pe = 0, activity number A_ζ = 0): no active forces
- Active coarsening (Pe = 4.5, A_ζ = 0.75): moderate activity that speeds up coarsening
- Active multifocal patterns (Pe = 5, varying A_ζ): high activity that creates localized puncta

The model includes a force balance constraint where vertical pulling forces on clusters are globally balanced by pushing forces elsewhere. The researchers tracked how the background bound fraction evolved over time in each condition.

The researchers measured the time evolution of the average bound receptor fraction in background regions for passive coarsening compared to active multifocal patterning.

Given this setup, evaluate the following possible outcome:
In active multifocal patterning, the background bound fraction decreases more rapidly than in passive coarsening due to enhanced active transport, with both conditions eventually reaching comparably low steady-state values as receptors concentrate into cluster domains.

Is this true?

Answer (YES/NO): NO